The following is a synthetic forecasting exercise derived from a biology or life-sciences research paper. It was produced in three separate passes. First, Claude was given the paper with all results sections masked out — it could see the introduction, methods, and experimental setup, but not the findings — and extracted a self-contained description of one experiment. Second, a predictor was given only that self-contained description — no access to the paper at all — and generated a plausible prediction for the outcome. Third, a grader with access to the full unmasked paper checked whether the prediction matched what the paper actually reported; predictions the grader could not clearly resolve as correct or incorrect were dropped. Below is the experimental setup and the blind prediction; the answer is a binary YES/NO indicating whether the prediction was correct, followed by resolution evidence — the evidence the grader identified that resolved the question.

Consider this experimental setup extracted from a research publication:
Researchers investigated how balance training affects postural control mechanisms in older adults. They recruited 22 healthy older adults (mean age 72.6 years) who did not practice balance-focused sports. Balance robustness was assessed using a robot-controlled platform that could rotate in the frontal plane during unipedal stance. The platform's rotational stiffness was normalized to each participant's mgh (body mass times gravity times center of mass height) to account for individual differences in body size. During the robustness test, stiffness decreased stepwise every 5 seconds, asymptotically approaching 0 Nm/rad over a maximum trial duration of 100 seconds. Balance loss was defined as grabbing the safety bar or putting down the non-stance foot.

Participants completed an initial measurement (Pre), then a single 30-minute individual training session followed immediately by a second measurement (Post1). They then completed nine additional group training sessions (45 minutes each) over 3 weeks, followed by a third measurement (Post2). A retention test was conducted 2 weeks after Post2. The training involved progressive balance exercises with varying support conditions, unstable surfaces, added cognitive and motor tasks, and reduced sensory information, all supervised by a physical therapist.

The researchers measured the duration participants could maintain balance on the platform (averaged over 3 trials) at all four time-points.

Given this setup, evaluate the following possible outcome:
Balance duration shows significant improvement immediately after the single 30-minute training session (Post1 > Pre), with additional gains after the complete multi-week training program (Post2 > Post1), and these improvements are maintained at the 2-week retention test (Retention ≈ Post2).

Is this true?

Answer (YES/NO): NO